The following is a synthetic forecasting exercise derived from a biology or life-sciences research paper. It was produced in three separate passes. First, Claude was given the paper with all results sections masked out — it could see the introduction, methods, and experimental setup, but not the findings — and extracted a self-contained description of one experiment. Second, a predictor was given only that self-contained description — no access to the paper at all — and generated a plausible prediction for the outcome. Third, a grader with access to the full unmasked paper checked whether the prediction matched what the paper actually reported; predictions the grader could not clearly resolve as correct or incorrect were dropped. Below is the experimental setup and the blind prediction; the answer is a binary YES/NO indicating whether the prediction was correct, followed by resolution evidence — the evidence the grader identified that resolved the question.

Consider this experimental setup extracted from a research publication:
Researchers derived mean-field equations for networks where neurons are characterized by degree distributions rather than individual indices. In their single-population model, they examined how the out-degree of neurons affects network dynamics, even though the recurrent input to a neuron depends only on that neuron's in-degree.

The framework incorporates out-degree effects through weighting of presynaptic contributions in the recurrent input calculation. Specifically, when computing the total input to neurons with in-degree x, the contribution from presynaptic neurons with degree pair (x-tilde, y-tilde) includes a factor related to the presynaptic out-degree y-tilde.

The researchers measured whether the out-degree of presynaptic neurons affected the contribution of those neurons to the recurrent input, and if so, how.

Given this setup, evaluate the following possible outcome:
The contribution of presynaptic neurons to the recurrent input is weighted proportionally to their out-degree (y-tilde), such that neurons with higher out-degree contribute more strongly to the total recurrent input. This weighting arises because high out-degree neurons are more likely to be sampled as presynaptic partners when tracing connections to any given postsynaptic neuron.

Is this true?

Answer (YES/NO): YES